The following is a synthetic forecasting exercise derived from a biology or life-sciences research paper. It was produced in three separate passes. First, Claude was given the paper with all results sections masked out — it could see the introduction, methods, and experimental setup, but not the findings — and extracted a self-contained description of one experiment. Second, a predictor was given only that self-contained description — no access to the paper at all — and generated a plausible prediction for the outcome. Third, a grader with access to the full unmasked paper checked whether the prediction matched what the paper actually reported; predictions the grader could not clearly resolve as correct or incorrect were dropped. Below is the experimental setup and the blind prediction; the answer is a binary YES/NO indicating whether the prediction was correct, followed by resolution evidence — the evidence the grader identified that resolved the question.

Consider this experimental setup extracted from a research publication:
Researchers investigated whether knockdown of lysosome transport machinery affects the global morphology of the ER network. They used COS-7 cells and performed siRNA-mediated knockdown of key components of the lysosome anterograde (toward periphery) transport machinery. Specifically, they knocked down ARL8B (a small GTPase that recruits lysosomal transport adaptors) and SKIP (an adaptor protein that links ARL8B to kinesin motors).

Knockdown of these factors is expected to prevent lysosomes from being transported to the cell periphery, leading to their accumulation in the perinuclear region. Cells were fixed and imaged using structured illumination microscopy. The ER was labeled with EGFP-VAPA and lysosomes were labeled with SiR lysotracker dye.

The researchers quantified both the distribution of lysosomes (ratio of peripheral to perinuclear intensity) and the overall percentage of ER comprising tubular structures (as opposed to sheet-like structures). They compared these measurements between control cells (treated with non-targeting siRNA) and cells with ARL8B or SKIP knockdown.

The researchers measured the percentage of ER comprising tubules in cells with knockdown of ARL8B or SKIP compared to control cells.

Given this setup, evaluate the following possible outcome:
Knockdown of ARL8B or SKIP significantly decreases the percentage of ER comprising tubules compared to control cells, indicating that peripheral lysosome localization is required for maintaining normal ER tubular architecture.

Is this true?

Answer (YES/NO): YES